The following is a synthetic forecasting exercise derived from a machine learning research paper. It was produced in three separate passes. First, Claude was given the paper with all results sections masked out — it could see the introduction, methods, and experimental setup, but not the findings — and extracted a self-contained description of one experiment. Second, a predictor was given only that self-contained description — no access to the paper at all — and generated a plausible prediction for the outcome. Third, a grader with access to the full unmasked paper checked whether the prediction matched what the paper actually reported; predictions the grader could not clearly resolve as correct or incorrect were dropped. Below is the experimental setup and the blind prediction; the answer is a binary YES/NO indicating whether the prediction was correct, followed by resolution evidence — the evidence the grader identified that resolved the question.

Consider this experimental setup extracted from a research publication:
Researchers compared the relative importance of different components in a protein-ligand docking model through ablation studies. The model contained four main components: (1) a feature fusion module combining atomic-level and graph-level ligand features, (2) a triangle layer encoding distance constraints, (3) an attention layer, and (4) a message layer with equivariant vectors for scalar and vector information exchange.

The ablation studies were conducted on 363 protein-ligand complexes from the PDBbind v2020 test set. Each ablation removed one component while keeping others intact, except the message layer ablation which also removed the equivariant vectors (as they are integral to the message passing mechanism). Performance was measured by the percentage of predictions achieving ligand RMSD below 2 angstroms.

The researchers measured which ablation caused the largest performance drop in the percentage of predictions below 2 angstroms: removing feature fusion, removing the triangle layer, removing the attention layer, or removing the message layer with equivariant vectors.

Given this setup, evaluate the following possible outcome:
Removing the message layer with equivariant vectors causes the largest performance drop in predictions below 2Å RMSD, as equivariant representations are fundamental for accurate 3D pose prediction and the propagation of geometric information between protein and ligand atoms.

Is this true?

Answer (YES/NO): YES